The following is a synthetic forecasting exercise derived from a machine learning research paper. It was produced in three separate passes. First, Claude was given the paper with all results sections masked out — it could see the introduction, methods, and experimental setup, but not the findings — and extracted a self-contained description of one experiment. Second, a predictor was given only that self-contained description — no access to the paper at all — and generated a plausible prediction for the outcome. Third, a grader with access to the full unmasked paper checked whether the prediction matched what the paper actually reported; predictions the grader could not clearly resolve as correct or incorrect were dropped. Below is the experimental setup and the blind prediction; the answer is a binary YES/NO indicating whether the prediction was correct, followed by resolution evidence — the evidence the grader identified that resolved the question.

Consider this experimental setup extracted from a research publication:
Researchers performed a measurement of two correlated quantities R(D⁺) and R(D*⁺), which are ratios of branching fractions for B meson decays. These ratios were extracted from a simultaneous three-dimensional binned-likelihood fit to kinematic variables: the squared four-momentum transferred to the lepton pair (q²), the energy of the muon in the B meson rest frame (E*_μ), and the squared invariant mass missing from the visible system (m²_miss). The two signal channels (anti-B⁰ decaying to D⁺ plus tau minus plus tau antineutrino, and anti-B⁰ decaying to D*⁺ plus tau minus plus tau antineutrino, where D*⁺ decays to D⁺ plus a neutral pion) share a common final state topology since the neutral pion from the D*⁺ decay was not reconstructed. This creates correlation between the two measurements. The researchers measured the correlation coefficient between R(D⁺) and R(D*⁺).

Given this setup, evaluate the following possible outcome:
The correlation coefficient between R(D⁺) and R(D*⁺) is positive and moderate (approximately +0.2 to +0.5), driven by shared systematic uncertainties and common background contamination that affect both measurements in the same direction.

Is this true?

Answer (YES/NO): NO